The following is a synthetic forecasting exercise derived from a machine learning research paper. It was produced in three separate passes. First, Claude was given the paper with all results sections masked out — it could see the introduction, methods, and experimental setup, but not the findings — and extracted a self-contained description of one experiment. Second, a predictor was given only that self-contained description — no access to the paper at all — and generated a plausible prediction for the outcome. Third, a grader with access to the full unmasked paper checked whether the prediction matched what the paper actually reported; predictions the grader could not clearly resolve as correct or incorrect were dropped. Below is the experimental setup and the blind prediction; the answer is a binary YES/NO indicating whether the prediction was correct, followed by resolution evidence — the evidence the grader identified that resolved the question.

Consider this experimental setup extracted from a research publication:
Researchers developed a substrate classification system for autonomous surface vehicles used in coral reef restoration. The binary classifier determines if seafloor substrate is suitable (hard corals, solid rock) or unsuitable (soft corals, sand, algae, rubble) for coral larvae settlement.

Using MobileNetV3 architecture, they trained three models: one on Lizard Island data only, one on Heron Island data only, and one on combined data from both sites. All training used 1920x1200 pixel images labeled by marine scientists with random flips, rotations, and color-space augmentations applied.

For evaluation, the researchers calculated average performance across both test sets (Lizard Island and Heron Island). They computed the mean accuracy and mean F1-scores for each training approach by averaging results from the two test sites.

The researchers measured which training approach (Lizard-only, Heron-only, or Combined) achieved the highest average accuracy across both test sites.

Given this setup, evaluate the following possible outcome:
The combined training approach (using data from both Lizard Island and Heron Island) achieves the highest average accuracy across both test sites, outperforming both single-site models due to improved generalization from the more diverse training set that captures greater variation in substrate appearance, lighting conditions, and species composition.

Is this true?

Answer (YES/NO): YES